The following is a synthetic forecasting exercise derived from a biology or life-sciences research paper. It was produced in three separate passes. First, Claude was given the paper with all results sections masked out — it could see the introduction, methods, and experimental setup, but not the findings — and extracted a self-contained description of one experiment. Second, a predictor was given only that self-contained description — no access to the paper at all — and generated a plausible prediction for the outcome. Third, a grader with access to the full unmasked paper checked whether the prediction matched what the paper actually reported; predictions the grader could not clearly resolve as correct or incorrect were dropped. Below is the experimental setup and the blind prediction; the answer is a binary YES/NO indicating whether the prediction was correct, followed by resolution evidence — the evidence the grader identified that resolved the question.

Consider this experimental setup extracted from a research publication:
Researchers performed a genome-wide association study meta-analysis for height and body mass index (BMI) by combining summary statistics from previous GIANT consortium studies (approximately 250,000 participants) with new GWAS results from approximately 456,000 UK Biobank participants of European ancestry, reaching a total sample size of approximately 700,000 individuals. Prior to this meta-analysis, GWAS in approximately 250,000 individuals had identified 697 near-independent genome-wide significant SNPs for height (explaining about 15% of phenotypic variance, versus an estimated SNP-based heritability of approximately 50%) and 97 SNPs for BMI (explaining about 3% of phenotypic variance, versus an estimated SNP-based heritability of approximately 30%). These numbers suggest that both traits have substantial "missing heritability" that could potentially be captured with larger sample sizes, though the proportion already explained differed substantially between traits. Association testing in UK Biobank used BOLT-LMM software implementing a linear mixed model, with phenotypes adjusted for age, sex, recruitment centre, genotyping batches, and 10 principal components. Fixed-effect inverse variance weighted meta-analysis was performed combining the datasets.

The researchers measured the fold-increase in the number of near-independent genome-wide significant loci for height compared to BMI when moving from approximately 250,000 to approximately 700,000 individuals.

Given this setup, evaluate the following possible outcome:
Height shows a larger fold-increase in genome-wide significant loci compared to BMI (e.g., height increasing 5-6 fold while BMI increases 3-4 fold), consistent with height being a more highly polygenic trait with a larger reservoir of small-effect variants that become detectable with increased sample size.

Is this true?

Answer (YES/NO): NO